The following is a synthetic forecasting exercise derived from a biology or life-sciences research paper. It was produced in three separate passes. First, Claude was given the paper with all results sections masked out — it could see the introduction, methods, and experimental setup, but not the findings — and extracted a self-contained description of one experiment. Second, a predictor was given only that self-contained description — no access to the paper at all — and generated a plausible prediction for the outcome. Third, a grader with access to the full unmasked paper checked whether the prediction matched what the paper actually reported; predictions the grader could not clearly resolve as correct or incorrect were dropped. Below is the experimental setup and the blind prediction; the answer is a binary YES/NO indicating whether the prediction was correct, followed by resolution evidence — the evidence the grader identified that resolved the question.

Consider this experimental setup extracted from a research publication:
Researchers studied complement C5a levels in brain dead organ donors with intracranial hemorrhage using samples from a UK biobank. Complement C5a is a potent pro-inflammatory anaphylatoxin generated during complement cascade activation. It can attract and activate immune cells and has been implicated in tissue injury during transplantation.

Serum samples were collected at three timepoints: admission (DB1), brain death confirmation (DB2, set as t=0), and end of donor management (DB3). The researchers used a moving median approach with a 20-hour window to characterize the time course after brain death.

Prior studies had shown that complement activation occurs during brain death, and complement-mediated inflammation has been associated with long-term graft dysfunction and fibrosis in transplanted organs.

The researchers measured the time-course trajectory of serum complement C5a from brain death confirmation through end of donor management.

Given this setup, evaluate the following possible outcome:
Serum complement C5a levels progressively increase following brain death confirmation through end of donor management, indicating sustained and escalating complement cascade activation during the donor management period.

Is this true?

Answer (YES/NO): NO